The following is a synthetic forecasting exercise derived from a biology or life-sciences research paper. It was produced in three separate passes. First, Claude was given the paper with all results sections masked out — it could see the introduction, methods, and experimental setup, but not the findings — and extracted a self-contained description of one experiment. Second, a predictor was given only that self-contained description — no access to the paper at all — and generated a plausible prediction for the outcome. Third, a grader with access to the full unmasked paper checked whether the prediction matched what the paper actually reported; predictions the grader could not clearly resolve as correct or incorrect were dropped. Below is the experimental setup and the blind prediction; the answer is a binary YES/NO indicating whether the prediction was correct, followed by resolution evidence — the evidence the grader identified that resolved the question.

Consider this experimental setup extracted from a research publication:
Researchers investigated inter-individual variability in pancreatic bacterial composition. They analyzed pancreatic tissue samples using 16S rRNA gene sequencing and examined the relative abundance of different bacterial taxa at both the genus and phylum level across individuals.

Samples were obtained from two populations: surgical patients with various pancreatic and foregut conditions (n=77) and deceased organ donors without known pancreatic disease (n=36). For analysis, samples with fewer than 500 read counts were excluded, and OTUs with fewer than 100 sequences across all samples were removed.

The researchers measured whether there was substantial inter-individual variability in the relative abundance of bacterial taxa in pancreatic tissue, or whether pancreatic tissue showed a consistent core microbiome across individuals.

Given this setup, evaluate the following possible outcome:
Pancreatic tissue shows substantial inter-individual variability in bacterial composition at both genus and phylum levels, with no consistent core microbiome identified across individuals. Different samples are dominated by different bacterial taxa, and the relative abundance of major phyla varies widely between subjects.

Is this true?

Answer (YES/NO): YES